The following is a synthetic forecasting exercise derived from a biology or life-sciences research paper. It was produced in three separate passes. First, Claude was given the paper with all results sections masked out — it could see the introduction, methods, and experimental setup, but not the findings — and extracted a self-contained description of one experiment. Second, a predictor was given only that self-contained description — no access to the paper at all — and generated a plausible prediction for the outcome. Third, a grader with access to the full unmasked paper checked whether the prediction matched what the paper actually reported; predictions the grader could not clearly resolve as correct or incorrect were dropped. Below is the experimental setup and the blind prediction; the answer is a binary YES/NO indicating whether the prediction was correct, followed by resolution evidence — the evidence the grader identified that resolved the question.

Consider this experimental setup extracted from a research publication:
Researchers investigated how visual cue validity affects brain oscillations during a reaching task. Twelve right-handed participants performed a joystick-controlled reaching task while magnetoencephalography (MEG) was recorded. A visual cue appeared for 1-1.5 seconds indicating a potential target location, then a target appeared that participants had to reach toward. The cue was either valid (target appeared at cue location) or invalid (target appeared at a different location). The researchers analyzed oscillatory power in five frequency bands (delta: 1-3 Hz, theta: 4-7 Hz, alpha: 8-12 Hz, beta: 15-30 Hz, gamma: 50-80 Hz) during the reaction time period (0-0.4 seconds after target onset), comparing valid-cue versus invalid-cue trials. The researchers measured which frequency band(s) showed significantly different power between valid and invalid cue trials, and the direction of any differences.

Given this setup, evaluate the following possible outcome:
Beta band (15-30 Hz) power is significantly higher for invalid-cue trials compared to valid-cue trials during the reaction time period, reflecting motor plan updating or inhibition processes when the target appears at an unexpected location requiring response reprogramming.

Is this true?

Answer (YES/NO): NO